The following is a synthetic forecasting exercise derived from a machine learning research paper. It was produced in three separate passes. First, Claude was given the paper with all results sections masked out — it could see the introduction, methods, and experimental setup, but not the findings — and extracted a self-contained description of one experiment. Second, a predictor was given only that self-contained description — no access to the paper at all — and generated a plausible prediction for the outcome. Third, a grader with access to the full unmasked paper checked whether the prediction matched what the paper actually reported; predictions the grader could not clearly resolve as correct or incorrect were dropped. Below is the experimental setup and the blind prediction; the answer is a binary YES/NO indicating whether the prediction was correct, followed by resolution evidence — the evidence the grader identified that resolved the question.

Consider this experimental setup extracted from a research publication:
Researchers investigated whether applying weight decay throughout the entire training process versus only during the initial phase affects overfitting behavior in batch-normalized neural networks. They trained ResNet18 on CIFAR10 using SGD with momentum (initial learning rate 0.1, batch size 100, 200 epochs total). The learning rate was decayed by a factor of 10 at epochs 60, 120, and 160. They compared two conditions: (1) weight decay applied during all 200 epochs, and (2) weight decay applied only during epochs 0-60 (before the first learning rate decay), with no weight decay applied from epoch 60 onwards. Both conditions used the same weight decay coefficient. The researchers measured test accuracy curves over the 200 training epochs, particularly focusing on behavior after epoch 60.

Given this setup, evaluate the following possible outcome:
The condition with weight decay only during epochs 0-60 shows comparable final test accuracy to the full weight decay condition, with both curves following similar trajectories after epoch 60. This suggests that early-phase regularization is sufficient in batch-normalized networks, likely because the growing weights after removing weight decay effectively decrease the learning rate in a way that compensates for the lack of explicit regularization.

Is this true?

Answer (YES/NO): NO